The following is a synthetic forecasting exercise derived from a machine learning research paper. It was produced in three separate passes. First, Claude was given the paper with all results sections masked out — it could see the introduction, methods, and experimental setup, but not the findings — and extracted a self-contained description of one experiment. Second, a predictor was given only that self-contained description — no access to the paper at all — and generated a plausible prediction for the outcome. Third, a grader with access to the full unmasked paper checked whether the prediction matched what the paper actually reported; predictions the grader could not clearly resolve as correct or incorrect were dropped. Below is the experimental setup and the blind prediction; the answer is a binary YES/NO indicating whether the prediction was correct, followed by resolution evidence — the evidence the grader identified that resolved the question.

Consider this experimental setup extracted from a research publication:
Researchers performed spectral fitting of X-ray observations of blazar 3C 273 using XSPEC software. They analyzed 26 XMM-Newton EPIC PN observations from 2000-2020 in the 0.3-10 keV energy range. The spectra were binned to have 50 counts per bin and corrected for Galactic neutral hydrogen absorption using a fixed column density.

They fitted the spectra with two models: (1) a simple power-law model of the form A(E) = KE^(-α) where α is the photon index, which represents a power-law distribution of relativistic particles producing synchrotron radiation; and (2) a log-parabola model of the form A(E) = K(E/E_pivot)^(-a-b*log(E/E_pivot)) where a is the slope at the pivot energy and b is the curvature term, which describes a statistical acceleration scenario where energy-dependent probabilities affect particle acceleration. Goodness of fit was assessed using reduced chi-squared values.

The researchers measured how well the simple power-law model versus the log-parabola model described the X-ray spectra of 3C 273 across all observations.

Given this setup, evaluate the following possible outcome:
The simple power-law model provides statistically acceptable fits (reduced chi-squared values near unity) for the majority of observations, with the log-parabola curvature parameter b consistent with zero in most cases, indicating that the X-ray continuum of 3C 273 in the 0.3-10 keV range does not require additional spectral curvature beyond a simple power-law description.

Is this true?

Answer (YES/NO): NO